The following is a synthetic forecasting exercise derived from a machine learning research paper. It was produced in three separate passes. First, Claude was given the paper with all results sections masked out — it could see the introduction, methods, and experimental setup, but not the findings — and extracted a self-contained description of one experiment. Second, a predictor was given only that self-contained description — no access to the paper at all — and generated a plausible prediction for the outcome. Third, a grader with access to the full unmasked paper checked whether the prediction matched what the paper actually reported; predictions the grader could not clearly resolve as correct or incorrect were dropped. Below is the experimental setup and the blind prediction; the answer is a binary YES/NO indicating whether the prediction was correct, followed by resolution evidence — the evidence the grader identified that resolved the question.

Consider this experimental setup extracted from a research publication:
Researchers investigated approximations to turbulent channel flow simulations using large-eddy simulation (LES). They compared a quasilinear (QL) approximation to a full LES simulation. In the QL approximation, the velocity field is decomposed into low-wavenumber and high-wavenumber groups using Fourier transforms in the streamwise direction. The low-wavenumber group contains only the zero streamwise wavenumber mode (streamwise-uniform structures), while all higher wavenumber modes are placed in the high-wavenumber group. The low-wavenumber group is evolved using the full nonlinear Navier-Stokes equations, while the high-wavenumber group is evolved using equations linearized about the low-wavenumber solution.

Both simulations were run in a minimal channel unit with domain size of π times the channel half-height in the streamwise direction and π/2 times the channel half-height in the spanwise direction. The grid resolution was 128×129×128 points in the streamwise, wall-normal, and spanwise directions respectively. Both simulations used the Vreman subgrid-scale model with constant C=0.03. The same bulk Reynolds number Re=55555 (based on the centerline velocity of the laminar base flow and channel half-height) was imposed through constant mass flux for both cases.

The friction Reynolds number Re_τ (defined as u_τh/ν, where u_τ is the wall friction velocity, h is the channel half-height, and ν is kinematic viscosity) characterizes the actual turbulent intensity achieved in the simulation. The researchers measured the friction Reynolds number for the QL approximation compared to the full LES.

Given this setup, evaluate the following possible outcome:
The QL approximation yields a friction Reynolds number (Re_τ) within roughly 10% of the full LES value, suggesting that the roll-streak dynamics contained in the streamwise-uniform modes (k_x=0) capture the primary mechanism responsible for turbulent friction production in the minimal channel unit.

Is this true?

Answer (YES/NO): NO